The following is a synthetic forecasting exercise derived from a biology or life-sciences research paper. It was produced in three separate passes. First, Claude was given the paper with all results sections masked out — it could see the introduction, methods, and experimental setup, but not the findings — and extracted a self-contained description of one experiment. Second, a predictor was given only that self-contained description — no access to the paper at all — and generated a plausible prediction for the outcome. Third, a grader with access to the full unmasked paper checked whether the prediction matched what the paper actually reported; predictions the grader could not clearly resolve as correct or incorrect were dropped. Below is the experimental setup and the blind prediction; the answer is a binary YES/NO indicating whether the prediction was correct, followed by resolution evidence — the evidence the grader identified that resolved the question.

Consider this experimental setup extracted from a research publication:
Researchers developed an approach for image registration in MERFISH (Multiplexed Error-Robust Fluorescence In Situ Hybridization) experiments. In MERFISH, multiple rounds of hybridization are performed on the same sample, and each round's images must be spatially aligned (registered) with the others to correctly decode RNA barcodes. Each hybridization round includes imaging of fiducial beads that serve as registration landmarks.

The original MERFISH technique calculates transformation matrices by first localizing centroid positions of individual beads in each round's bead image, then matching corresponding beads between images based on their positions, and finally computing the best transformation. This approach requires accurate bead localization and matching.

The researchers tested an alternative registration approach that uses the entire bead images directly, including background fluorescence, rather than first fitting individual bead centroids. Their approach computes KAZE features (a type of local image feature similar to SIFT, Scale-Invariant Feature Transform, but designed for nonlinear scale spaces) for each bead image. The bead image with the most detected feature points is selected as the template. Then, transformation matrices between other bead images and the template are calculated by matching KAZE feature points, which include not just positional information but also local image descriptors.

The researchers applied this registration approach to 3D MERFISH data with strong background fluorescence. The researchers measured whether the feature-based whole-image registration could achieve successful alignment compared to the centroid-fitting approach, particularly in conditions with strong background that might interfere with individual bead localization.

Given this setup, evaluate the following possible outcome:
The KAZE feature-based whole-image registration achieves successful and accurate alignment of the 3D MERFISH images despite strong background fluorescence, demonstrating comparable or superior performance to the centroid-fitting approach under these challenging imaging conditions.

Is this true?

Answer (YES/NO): YES